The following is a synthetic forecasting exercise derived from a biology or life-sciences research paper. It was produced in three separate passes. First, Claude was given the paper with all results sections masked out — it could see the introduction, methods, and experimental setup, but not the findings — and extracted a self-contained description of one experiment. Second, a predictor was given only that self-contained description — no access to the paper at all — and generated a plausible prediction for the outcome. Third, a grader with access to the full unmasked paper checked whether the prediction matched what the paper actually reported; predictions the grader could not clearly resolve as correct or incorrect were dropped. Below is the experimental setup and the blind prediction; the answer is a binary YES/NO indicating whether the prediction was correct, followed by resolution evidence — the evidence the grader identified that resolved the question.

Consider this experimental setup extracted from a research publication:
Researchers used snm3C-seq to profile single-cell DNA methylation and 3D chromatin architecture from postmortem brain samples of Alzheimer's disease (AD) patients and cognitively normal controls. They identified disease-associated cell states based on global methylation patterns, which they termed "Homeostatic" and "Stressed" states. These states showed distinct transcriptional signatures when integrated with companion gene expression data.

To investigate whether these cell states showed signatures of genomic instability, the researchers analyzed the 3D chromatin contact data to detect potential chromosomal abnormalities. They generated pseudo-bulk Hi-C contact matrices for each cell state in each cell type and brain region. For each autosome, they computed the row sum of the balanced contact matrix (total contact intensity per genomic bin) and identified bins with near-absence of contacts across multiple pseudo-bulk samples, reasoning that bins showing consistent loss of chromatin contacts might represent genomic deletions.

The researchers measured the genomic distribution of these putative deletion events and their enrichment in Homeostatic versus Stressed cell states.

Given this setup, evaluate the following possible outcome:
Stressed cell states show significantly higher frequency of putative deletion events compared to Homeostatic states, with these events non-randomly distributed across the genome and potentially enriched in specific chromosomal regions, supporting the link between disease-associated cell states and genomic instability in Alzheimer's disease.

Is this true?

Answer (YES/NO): YES